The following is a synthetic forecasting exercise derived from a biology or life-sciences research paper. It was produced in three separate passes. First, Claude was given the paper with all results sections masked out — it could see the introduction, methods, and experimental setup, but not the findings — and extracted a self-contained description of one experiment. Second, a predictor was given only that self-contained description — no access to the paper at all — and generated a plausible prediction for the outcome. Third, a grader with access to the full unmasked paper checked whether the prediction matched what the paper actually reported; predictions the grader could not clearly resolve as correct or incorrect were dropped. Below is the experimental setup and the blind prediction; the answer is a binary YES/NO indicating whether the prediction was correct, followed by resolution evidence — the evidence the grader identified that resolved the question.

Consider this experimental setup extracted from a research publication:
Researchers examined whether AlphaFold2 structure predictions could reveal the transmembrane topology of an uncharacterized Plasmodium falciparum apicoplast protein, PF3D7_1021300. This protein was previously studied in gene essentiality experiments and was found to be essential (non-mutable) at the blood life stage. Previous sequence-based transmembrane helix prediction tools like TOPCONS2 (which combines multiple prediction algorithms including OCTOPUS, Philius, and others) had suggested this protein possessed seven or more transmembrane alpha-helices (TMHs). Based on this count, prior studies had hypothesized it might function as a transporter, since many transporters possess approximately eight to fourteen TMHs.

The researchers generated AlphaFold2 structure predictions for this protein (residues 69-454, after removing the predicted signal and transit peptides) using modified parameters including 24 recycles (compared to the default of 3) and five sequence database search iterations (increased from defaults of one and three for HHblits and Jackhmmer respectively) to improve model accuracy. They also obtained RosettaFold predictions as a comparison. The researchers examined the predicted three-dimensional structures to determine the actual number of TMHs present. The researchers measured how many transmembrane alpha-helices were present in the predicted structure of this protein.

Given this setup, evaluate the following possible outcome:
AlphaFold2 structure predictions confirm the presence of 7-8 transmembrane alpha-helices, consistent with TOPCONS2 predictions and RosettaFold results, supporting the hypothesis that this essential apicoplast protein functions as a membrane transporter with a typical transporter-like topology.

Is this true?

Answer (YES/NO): NO